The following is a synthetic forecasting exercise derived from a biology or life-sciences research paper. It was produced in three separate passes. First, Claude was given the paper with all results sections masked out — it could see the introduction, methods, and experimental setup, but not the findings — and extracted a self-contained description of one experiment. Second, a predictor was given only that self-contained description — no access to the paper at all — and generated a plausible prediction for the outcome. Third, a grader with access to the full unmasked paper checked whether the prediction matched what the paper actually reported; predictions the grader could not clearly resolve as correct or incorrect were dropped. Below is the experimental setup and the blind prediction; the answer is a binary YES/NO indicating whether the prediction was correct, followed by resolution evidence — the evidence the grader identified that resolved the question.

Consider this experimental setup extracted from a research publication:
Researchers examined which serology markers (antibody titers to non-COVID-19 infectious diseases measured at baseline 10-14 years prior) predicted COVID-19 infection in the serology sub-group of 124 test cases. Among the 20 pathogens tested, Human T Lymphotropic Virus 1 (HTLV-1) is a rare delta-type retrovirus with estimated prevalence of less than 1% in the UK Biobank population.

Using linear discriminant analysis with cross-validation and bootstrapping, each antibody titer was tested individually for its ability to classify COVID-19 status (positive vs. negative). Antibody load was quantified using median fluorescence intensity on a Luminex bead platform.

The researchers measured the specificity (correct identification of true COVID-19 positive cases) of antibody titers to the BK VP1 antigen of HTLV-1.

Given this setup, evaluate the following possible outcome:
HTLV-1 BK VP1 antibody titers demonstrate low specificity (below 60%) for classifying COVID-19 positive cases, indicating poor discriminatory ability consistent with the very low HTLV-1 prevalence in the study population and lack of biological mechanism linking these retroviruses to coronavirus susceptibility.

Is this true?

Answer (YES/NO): YES